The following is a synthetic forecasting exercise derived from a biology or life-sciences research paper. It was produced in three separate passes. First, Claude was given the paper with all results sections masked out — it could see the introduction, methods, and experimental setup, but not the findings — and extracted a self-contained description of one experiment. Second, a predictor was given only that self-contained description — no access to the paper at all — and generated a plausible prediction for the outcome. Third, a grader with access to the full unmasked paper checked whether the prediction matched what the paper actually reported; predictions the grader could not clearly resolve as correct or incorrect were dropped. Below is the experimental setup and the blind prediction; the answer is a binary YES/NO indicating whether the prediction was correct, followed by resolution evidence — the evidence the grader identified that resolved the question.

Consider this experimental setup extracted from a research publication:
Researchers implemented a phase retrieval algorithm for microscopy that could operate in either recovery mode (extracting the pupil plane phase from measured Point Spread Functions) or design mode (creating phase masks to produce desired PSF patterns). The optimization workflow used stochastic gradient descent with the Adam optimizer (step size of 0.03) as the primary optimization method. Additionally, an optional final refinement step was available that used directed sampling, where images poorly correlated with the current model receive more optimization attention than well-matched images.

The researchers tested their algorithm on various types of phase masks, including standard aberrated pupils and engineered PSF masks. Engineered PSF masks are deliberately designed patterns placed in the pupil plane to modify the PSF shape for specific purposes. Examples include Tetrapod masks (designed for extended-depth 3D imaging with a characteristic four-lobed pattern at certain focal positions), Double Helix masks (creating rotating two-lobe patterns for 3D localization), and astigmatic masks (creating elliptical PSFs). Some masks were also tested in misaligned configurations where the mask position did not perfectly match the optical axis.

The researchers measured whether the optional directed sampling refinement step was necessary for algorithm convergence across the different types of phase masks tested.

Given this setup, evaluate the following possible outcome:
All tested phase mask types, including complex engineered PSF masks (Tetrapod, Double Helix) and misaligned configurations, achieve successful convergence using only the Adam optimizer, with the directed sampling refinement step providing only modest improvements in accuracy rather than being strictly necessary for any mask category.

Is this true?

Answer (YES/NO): NO